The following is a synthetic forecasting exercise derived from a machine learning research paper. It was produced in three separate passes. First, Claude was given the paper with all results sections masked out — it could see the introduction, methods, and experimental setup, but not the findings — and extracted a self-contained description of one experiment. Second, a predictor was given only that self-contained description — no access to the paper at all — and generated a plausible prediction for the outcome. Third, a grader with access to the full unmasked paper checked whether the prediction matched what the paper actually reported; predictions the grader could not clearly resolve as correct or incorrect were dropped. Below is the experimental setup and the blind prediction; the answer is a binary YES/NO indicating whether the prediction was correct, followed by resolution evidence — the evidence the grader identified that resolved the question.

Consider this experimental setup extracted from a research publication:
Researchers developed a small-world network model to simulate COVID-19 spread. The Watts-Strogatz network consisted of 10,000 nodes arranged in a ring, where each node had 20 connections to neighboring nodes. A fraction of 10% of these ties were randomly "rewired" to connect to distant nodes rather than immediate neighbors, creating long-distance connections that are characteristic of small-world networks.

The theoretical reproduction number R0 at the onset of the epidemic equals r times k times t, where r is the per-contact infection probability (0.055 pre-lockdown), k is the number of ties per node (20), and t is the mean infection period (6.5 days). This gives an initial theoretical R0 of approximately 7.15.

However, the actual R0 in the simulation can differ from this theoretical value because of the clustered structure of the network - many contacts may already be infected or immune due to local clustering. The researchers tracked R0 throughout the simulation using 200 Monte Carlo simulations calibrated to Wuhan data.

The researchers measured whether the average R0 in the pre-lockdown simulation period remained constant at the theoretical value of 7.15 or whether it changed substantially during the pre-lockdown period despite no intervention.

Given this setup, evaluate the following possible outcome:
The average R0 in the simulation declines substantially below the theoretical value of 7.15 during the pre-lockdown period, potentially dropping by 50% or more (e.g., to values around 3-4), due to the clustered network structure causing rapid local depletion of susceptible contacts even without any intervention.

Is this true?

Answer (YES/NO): YES